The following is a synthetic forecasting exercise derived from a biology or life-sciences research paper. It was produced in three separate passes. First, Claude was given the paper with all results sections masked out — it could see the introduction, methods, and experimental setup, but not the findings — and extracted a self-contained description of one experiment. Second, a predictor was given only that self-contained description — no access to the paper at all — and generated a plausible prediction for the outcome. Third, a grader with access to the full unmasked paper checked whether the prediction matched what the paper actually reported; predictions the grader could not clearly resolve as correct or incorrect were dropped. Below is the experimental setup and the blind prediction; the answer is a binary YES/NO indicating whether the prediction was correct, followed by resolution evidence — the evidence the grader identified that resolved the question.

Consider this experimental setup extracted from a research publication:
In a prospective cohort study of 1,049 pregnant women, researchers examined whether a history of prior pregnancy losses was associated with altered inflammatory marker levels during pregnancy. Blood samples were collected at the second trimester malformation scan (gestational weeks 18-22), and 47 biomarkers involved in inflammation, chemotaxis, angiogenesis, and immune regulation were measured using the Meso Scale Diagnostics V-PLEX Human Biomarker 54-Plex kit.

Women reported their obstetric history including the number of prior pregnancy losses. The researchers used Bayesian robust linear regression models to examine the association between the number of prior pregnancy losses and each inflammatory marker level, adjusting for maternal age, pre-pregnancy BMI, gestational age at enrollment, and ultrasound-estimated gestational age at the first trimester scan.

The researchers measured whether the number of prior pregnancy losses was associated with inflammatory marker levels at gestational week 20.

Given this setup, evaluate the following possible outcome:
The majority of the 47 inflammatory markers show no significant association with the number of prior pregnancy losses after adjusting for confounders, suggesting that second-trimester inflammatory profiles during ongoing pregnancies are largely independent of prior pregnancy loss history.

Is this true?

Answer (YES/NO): YES